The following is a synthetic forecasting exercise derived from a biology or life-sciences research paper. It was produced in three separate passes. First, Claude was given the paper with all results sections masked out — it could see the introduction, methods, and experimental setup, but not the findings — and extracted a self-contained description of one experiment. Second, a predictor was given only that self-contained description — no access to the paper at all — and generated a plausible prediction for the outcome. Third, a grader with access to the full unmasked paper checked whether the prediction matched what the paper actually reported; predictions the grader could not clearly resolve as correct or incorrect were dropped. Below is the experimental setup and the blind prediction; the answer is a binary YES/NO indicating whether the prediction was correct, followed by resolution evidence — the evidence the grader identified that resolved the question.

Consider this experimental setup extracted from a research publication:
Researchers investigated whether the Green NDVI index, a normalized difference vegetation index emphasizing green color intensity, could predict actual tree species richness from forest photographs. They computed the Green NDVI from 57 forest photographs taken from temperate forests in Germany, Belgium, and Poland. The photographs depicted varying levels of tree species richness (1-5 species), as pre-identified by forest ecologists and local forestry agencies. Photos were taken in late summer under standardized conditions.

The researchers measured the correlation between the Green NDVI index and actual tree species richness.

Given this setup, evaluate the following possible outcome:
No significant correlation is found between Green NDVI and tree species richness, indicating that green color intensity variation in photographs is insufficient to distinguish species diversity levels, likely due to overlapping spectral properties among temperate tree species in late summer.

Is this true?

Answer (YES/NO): YES